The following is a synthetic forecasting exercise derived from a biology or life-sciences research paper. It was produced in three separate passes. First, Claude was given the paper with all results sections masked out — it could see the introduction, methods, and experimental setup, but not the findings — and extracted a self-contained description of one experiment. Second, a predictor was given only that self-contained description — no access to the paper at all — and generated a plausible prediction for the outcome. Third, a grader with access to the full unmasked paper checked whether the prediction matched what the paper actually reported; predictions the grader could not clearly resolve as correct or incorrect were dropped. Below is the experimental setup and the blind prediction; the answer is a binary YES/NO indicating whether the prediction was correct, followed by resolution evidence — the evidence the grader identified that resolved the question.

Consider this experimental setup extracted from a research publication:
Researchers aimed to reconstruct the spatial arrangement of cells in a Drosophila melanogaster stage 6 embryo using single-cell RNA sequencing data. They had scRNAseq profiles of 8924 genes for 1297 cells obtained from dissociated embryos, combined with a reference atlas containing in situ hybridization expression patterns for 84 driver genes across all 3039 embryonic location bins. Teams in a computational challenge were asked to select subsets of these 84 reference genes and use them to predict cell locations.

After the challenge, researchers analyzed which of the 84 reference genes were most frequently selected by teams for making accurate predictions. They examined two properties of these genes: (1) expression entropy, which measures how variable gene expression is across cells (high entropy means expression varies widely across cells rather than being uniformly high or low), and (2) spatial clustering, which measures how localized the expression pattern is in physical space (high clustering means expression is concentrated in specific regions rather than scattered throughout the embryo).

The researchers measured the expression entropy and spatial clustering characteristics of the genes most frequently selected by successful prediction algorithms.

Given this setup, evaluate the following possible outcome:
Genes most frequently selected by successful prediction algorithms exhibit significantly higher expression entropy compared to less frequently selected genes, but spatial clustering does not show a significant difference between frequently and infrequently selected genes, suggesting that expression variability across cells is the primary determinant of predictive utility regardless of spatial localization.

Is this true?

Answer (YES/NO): NO